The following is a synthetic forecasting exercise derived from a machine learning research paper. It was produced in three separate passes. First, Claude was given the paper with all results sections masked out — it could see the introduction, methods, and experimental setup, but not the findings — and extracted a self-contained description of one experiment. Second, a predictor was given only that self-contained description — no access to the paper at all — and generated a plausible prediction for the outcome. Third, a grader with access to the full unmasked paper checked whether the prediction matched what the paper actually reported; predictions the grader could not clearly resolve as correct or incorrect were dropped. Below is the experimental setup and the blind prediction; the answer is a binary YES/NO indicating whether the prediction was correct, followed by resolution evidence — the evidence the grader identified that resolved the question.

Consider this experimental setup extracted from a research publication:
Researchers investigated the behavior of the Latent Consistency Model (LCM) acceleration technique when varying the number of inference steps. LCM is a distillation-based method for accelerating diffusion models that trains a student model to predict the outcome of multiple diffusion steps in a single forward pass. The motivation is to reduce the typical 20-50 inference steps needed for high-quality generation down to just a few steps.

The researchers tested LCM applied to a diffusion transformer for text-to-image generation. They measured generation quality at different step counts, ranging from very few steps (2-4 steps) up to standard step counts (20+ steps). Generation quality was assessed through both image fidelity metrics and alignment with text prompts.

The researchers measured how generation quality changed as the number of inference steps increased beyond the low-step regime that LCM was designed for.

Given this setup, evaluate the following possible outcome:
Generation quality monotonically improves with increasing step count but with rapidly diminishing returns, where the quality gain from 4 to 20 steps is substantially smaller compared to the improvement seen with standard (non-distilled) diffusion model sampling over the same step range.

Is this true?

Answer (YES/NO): NO